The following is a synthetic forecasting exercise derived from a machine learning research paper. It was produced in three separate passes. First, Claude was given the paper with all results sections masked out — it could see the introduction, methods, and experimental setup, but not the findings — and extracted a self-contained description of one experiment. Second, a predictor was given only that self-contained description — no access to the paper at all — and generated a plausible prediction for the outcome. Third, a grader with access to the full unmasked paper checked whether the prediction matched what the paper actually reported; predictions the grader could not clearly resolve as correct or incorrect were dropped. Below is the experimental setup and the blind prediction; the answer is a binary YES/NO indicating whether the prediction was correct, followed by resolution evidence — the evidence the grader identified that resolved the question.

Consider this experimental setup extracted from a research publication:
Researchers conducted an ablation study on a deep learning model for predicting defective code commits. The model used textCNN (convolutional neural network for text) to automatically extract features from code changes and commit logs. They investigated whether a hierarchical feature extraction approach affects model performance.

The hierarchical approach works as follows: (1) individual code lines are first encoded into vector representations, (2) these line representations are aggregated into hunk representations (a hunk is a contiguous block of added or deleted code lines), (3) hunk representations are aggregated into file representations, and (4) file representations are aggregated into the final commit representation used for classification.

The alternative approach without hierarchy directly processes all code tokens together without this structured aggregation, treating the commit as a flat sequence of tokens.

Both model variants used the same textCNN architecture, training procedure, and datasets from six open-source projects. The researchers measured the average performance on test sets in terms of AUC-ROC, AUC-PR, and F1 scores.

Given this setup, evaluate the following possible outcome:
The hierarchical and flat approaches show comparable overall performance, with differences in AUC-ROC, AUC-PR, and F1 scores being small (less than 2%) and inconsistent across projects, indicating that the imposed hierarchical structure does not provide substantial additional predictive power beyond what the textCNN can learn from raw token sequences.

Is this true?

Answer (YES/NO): NO